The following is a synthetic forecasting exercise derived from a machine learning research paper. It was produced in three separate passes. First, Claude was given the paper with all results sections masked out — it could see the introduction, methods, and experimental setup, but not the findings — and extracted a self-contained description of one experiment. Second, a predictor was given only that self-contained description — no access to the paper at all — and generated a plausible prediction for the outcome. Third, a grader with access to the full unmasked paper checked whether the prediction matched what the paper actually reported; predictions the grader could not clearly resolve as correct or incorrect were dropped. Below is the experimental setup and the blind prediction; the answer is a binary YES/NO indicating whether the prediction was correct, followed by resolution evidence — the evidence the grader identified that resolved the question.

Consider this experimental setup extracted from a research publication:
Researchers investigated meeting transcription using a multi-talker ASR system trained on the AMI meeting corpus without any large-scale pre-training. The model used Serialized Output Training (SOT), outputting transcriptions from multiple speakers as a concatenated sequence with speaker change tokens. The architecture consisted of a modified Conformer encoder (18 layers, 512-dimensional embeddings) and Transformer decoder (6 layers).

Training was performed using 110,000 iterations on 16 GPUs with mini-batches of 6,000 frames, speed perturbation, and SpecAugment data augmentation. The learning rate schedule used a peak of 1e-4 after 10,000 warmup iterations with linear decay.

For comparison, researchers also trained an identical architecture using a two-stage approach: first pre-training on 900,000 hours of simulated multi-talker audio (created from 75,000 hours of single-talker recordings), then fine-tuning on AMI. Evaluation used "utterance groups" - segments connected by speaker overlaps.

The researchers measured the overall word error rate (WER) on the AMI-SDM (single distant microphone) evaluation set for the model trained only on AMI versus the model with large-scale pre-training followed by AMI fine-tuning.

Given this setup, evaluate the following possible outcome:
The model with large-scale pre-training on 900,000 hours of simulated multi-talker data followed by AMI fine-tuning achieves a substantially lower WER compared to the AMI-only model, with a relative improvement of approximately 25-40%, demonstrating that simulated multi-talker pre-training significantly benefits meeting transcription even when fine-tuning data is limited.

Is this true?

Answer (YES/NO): NO